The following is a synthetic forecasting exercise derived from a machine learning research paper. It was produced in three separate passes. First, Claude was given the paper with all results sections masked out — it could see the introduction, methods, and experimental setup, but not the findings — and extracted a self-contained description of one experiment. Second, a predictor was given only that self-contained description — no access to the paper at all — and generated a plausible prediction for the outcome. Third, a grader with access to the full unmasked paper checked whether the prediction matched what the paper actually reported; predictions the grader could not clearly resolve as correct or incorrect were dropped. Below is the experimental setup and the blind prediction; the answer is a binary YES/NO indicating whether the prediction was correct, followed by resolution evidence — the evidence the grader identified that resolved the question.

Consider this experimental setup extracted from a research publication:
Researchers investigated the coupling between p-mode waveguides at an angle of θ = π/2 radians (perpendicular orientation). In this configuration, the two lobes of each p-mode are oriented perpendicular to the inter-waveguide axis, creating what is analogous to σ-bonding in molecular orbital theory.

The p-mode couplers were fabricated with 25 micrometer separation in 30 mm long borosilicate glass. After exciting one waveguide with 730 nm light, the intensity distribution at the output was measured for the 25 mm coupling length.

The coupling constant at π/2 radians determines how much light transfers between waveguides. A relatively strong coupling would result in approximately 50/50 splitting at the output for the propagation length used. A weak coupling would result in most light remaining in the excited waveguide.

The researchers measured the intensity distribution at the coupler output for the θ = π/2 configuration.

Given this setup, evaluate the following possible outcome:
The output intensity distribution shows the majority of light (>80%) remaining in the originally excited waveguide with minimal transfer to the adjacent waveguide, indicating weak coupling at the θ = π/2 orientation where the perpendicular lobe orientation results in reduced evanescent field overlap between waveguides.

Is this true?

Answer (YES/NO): NO